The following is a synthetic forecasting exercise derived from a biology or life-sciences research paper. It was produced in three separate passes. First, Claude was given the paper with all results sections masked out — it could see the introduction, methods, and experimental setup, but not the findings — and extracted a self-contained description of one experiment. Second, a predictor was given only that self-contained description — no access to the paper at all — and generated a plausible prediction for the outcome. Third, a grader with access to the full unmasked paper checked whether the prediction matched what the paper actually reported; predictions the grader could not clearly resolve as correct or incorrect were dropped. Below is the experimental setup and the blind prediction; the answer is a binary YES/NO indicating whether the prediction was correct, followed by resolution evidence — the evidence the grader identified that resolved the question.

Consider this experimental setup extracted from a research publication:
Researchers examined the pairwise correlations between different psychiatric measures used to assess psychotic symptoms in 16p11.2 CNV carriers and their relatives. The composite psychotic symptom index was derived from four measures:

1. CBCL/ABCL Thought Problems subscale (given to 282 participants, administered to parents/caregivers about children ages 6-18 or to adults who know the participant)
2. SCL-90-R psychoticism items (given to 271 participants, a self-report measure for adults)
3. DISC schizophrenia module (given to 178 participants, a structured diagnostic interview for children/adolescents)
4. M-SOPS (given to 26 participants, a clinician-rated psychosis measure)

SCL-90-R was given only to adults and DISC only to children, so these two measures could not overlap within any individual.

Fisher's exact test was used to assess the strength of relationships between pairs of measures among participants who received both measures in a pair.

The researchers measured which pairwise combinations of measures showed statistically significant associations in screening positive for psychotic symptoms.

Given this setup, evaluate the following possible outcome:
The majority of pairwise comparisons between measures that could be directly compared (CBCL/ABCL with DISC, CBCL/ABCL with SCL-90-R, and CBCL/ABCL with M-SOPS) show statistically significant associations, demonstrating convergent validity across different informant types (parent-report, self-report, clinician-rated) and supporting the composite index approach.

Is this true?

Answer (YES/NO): NO